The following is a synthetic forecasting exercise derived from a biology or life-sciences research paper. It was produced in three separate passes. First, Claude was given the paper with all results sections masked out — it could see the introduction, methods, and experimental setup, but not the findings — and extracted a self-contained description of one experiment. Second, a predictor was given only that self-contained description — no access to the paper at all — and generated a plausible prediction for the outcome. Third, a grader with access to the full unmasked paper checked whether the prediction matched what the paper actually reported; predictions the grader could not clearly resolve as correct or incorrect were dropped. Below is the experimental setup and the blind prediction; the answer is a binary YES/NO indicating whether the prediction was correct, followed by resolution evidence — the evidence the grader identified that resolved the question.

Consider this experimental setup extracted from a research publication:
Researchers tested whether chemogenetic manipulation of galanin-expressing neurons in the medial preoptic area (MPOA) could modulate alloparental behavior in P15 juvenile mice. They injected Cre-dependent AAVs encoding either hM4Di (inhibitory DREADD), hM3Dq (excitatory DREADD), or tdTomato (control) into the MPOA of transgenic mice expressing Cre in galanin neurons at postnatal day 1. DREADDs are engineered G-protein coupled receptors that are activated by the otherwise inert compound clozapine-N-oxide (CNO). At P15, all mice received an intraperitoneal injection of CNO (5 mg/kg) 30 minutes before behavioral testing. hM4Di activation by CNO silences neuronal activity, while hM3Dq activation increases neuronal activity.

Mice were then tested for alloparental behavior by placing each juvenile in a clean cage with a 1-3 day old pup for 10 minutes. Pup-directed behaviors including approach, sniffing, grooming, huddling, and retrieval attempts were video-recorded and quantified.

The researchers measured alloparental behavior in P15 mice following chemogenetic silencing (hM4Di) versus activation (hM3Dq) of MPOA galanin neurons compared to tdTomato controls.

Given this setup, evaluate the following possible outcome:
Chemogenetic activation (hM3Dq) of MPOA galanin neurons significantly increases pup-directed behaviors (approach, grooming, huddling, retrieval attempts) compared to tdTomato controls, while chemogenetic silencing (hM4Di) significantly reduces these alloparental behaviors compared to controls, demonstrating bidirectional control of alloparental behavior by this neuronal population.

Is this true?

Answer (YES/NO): NO